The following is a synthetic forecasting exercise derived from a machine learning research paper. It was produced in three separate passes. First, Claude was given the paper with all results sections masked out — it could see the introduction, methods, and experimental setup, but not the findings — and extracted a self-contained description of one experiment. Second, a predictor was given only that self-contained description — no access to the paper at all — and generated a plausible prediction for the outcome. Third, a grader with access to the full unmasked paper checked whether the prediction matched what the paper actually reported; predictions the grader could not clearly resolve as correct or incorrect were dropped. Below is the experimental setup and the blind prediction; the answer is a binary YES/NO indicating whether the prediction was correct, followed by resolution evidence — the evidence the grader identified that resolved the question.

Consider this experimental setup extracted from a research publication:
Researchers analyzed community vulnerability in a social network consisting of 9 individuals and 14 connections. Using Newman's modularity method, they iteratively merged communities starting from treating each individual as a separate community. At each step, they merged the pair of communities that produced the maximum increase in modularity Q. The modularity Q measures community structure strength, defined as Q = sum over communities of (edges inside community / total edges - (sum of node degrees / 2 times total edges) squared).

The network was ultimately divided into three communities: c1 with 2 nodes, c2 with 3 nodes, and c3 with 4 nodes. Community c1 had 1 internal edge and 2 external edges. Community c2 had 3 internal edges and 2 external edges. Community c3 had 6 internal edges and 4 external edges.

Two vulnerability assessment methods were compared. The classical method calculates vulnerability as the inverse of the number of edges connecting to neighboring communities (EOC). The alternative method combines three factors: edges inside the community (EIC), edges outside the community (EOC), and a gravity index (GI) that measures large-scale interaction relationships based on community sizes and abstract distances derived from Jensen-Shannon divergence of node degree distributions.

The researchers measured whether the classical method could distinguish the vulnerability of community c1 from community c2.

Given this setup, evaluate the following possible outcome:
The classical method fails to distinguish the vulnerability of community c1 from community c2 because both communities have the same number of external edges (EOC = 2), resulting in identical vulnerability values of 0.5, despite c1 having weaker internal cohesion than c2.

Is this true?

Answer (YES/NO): NO